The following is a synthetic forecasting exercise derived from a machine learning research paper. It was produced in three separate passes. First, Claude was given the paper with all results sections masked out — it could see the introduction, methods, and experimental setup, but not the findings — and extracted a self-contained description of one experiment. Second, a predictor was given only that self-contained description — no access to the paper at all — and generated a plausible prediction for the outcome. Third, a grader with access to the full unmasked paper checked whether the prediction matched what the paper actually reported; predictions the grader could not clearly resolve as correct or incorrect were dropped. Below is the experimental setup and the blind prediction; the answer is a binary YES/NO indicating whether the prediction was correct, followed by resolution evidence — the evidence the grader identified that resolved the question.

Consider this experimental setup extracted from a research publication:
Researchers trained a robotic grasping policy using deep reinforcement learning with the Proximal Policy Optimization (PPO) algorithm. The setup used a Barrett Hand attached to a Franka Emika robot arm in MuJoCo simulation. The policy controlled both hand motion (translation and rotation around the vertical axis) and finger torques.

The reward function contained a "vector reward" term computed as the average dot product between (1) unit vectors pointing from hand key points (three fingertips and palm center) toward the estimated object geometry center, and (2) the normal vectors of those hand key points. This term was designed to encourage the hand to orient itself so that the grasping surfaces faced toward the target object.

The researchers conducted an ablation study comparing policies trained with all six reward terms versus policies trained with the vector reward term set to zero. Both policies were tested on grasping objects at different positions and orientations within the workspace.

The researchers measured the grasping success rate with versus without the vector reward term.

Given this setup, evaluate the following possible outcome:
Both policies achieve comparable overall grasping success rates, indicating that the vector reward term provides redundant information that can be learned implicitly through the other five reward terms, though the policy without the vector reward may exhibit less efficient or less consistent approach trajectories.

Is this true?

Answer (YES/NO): NO